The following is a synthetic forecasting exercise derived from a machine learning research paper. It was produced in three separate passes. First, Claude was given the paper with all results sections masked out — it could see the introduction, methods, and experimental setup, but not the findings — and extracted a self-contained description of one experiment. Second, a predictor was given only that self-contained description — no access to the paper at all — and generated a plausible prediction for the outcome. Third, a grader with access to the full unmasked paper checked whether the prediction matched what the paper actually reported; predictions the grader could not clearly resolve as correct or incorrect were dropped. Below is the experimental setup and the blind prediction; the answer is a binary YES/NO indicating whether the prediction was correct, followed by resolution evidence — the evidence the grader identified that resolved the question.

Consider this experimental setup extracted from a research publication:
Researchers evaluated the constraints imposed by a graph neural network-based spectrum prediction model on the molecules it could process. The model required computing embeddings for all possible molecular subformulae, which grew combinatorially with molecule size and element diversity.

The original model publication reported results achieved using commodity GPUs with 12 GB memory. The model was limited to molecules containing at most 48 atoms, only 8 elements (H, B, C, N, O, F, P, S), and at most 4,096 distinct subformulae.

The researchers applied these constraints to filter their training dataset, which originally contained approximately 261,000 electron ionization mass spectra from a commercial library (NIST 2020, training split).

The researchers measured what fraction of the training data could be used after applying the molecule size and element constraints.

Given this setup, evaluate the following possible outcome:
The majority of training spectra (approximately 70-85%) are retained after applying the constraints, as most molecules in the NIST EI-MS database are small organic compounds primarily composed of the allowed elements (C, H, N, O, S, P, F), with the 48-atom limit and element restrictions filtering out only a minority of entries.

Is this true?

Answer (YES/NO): NO